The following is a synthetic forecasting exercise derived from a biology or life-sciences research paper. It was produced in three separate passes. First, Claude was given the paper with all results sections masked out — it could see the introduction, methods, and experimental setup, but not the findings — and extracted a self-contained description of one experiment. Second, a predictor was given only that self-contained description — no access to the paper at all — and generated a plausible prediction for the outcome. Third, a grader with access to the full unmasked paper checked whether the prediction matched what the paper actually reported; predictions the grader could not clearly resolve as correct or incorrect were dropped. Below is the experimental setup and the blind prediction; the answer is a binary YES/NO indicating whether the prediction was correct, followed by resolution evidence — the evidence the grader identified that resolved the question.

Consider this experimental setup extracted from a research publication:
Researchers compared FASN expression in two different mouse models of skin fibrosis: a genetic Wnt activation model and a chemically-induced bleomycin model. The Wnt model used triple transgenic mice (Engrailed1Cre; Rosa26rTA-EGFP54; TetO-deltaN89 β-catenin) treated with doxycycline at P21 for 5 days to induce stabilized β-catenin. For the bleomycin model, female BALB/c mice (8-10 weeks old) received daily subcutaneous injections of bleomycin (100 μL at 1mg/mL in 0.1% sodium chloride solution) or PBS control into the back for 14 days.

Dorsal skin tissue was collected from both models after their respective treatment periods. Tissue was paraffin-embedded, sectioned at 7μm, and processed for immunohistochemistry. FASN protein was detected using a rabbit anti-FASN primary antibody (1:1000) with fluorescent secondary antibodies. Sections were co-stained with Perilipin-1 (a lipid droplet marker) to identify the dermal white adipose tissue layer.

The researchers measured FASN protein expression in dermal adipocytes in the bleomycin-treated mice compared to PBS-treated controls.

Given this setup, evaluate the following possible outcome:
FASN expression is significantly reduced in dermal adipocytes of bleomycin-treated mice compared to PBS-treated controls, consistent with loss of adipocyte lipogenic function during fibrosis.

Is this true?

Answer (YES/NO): YES